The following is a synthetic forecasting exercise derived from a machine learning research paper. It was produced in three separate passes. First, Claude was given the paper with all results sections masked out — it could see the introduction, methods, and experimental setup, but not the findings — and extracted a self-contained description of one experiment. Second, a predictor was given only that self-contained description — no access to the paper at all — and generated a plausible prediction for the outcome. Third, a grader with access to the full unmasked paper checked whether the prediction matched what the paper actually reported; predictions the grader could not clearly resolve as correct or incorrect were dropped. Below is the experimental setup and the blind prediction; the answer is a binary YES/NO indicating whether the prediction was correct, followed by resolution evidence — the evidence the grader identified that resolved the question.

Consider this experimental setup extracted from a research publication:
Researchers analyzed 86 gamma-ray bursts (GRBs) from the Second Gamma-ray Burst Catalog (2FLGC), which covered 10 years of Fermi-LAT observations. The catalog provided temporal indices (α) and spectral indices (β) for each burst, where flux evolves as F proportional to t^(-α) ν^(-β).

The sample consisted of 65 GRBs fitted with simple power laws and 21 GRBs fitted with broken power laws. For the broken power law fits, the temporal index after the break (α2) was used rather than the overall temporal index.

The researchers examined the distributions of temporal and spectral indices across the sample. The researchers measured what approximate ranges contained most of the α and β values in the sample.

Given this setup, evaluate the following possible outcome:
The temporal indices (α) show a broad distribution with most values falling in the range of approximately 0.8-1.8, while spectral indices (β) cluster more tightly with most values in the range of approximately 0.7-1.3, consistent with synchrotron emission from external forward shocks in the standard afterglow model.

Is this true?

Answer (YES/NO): NO